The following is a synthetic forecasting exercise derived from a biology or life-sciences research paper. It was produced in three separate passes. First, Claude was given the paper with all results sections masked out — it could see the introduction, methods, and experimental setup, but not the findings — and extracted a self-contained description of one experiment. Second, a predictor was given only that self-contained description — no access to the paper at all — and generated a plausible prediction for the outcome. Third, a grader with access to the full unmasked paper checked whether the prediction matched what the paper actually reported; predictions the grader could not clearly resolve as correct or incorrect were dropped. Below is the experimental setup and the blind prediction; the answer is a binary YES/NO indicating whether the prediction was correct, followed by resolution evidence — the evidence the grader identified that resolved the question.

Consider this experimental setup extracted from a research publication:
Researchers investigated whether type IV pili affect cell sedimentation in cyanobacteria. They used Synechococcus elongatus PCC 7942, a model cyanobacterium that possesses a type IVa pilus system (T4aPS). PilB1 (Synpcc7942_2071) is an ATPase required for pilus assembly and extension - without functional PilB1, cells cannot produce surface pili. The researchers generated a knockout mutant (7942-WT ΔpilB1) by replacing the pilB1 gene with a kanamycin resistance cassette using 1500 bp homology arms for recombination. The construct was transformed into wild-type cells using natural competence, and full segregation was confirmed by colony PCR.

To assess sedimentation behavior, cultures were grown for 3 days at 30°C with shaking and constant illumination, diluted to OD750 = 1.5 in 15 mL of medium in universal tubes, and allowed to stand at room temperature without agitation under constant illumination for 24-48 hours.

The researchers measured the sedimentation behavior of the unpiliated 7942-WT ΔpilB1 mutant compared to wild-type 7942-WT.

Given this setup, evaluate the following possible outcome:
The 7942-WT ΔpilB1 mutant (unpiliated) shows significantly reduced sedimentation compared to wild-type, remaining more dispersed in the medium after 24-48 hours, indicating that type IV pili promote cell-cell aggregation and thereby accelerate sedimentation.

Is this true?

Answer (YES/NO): NO